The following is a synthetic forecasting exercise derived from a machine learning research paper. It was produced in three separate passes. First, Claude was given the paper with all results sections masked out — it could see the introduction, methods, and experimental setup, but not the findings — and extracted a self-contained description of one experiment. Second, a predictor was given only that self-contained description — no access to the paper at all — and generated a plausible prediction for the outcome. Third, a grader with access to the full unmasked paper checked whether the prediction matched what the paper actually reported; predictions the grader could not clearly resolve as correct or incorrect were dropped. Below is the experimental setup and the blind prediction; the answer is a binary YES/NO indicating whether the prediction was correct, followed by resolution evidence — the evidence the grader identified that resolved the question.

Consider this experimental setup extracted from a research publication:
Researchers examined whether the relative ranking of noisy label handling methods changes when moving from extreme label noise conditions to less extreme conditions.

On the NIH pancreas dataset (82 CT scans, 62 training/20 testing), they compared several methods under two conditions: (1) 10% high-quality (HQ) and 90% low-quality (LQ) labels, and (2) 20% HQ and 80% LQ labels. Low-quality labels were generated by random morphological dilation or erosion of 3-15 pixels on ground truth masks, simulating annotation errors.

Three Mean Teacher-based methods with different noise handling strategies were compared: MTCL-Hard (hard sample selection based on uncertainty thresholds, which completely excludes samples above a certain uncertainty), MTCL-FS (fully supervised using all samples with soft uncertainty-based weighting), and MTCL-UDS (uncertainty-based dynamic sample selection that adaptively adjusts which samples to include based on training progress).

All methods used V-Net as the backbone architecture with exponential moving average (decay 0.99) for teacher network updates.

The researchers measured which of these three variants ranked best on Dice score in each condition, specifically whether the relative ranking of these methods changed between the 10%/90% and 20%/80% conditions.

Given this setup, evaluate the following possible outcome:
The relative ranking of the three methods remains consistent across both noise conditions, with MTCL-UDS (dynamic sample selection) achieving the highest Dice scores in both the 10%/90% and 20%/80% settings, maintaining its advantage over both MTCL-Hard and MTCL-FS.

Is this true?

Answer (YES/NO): NO